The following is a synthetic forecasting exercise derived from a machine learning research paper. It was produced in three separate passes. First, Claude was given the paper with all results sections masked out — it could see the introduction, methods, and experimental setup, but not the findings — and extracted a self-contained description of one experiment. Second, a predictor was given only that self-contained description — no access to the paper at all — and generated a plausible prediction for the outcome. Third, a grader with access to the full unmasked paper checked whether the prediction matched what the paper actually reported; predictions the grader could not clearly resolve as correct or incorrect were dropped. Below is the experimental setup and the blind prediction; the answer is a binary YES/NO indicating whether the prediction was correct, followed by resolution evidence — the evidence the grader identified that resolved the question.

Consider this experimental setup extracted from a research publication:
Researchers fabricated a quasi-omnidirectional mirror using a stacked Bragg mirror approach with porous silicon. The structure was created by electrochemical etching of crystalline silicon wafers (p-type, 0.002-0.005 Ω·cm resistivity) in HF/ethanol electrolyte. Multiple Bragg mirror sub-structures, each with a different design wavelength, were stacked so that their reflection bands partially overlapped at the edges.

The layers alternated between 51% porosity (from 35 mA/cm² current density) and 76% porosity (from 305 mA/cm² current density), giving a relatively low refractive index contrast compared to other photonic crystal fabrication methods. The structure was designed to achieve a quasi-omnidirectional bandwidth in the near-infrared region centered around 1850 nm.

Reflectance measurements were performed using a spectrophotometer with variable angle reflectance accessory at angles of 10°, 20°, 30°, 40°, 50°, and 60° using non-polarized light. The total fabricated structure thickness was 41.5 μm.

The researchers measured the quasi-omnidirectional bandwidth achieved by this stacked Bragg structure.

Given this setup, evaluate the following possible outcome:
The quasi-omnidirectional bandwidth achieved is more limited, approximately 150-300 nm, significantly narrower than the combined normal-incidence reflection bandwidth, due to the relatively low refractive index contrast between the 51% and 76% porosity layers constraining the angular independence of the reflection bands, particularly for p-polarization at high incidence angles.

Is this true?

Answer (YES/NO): NO